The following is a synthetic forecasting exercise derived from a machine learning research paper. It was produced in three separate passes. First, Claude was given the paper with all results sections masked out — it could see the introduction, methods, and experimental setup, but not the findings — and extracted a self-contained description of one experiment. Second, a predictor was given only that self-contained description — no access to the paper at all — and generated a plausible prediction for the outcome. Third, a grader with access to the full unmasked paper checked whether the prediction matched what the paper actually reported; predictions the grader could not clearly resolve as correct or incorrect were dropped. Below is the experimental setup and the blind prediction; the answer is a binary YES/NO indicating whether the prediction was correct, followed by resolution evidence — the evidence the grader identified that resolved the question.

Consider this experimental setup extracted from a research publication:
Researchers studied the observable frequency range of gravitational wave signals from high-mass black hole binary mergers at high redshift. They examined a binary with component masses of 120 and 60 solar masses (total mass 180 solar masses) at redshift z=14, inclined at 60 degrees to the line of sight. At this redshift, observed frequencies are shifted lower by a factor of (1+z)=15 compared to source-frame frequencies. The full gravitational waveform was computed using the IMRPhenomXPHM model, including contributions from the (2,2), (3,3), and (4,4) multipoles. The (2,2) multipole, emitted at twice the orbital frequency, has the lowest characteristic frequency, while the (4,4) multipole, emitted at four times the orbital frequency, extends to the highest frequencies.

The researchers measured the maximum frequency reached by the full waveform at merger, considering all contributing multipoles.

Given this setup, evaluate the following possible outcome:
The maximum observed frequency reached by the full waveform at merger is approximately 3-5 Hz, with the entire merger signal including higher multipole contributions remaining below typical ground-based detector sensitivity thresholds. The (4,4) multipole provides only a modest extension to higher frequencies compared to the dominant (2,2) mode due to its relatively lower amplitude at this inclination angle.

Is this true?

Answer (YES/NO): NO